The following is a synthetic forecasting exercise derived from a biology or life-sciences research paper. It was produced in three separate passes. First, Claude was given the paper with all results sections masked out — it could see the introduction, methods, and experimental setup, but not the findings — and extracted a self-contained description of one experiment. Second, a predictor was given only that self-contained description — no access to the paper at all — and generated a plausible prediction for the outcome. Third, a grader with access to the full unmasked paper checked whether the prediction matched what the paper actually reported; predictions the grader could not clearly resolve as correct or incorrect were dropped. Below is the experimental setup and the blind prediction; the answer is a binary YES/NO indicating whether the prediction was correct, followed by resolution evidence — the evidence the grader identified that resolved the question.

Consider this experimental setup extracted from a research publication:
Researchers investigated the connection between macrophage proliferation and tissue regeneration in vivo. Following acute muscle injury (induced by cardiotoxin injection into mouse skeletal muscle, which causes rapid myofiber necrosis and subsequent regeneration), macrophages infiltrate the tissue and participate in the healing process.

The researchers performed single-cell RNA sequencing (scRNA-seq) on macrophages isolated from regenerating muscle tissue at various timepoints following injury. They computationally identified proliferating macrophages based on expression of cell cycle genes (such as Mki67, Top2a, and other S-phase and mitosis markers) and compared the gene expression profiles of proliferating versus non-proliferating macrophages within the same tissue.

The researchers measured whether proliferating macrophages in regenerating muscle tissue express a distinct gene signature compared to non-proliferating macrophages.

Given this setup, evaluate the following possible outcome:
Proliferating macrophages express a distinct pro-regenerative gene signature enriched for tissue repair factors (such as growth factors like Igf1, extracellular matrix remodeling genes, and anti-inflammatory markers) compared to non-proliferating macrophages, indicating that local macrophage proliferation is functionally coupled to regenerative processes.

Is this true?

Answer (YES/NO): NO